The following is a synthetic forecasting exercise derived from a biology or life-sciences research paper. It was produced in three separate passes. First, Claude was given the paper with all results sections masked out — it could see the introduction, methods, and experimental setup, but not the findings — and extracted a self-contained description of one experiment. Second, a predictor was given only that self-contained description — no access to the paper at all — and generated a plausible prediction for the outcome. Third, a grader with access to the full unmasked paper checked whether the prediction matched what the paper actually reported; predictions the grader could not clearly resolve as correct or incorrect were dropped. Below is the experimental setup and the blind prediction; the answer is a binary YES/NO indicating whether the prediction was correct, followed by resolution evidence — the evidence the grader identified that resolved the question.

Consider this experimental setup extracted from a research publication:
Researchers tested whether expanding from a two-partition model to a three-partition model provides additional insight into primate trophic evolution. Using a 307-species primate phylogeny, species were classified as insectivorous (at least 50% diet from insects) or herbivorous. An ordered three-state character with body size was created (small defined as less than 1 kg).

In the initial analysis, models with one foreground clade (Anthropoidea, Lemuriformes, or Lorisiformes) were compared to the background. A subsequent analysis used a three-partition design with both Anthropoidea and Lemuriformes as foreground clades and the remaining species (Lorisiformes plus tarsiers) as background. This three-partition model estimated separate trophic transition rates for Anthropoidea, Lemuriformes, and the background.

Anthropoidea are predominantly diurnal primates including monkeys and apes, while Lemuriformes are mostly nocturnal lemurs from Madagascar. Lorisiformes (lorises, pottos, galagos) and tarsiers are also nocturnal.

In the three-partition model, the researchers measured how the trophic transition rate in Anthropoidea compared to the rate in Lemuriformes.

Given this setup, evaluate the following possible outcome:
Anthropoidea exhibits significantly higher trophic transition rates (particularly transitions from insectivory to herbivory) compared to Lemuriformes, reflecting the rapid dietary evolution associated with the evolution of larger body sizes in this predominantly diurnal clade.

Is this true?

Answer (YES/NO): NO